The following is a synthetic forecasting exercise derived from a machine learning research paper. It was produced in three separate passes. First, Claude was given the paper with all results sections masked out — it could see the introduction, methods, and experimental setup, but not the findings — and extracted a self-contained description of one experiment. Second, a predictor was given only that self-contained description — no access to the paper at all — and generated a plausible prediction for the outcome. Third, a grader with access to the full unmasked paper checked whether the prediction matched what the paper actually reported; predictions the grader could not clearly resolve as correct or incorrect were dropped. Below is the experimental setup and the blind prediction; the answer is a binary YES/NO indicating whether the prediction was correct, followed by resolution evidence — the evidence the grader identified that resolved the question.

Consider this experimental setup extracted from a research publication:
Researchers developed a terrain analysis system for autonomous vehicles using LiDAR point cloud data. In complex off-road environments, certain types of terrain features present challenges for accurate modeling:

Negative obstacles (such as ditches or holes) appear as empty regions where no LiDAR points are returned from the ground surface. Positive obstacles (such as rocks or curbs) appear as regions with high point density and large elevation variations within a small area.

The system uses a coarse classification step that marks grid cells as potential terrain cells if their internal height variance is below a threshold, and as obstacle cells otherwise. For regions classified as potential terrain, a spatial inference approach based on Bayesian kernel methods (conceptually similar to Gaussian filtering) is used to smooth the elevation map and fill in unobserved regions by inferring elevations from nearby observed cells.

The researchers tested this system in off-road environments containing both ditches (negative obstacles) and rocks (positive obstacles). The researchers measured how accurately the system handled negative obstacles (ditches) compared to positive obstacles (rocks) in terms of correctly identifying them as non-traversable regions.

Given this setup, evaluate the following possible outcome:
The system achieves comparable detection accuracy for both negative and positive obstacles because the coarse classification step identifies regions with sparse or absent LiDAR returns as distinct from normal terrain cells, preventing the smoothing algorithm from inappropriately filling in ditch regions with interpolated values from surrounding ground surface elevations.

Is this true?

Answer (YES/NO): NO